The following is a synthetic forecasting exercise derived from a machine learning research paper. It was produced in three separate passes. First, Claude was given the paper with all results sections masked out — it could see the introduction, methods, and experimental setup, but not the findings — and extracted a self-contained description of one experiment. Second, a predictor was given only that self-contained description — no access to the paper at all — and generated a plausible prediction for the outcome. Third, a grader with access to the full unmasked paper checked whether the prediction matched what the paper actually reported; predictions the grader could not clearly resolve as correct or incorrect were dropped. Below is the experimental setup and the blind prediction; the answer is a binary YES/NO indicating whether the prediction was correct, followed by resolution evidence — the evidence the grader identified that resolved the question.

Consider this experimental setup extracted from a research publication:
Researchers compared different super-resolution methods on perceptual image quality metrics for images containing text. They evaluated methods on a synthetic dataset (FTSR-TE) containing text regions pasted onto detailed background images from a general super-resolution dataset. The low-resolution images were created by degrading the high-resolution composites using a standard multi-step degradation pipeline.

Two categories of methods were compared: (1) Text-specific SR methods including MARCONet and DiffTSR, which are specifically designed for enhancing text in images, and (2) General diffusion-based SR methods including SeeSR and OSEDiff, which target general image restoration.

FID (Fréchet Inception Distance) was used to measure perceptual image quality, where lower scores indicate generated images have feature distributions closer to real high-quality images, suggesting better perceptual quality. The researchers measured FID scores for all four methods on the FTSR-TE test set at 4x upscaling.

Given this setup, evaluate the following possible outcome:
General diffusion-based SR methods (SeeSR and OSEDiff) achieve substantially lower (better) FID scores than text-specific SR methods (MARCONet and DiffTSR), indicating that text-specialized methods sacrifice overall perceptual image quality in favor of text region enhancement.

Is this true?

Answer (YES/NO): YES